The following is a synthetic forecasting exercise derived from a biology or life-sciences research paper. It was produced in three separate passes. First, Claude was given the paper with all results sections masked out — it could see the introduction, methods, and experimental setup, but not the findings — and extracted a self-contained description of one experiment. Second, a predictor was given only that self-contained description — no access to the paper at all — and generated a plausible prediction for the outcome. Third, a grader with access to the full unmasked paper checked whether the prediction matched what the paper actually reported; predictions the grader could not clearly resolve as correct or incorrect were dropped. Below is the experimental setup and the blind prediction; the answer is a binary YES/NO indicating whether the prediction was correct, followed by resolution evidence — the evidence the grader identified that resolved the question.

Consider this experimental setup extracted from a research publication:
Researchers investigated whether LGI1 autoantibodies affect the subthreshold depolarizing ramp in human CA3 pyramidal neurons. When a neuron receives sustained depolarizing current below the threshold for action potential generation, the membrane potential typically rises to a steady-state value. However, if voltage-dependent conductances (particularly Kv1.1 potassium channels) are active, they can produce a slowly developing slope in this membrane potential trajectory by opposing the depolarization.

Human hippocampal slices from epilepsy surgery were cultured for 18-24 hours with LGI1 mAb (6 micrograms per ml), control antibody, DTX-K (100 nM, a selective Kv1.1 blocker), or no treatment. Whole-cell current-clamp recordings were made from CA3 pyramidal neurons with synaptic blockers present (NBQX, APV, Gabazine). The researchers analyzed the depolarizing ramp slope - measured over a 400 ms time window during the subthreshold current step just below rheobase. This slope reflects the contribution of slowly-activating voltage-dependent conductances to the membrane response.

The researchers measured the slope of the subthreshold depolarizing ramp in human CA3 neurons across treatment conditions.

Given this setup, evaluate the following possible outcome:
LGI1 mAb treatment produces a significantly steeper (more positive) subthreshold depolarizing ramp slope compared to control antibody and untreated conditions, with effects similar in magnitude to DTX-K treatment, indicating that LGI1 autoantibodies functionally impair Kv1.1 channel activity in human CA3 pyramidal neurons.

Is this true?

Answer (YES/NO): NO